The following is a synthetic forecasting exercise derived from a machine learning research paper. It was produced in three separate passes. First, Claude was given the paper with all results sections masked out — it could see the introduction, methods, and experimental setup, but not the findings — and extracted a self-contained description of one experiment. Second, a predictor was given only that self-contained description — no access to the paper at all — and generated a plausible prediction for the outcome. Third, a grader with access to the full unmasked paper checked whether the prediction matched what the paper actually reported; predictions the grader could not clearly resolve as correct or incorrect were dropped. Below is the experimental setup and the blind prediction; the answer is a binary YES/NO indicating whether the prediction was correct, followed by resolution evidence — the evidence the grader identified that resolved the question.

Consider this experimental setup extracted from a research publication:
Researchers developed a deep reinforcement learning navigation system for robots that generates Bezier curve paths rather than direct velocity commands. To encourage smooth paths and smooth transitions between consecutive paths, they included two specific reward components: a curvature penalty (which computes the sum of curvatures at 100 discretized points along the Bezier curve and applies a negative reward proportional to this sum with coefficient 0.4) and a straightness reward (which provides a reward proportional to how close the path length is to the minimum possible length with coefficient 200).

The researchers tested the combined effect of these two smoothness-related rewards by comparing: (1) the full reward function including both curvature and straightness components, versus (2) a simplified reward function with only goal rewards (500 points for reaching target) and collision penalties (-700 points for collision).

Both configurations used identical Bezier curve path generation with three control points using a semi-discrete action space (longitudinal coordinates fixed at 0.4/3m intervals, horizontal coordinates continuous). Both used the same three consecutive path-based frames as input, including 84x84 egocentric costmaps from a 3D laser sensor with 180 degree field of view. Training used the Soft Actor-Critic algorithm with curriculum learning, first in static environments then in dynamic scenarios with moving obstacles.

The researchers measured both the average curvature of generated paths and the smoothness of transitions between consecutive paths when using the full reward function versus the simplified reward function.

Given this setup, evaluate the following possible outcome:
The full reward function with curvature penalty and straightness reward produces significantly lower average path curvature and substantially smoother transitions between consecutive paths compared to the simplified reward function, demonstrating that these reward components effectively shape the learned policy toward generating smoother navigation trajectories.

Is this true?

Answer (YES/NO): YES